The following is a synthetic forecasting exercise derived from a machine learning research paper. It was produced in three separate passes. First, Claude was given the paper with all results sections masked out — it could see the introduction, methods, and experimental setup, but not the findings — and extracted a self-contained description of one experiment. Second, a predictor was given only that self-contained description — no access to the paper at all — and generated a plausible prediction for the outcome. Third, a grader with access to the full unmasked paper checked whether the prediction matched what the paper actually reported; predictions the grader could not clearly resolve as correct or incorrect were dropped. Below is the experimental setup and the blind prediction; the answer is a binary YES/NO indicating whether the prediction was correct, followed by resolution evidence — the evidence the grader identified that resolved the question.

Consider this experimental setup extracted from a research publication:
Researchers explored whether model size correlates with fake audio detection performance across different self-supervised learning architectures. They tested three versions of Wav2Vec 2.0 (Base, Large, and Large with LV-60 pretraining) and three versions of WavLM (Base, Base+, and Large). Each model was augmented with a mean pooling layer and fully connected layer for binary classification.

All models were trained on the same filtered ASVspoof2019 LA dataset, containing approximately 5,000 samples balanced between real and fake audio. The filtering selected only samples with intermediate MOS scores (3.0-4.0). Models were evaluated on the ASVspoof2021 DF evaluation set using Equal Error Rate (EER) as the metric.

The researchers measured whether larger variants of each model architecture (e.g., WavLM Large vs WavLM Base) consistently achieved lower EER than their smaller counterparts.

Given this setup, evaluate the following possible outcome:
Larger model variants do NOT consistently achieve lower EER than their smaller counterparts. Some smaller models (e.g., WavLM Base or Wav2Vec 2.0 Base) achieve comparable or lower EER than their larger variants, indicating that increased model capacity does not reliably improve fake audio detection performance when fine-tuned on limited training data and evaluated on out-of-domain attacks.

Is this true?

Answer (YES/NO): YES